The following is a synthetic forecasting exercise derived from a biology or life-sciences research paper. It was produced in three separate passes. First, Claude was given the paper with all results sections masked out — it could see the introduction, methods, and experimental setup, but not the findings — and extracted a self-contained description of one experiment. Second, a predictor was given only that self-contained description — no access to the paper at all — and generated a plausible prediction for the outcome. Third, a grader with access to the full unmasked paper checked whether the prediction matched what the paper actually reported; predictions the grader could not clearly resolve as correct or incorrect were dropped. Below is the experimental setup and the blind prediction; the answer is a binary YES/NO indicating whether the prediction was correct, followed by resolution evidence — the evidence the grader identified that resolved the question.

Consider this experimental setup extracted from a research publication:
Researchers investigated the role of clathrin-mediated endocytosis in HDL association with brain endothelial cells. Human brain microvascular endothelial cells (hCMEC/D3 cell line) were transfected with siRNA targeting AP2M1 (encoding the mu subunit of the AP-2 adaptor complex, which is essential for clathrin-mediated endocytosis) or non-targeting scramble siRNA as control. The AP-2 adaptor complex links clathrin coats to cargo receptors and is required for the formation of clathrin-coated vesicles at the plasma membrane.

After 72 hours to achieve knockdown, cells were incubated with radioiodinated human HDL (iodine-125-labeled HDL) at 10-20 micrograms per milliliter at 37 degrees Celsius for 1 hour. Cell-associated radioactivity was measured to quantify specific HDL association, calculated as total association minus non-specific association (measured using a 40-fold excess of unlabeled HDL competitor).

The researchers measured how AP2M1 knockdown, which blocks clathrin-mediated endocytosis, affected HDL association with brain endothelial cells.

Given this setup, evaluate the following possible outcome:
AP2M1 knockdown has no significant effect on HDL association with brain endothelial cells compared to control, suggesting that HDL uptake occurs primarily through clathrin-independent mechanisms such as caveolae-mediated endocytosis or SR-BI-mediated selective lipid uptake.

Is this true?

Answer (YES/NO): YES